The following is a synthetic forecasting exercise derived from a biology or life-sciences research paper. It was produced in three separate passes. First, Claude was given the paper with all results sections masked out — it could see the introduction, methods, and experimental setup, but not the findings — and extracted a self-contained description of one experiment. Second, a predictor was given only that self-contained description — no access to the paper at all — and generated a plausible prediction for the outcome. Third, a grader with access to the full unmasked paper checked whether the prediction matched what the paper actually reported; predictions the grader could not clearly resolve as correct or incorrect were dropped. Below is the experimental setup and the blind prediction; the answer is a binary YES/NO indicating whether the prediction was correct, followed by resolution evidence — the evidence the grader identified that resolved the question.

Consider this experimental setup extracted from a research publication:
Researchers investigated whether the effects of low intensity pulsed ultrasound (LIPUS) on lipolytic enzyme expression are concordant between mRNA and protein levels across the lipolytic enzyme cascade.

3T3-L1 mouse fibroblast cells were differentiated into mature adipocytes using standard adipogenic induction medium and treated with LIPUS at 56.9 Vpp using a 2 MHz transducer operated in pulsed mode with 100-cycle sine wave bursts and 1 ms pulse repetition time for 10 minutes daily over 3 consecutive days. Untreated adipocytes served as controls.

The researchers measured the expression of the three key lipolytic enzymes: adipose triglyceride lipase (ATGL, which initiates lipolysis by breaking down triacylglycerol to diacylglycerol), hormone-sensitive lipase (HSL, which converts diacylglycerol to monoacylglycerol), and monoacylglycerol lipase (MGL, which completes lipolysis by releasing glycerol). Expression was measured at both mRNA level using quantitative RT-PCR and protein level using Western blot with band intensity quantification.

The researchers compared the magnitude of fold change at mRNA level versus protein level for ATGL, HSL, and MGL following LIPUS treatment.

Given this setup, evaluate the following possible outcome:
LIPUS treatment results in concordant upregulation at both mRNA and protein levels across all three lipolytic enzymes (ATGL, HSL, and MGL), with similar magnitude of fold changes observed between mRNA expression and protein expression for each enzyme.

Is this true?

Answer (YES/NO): NO